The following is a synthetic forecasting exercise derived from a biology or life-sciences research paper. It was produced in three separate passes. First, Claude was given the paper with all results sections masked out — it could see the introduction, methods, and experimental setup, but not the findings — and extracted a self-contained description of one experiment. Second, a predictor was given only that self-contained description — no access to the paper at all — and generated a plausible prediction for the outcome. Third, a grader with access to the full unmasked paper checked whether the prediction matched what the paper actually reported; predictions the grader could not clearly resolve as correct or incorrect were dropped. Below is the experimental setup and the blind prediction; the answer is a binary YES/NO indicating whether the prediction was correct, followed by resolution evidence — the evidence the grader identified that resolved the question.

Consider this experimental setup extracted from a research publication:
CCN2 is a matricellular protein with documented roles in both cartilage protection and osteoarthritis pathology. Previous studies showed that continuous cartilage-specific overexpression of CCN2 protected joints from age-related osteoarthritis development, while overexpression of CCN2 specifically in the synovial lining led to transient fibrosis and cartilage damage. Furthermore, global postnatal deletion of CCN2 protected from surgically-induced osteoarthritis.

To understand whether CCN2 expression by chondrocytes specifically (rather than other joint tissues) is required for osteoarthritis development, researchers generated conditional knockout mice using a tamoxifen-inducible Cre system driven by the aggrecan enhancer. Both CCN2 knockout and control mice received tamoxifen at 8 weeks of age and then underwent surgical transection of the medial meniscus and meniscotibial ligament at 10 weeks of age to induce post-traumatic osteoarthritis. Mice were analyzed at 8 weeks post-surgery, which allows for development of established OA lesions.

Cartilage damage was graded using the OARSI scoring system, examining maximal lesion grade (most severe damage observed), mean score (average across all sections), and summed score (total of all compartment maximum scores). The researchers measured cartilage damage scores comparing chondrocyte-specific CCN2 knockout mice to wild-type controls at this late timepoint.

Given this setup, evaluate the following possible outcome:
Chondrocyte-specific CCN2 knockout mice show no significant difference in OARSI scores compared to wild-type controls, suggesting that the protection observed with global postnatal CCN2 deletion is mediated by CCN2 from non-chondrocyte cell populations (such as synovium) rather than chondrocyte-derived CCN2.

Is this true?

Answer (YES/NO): YES